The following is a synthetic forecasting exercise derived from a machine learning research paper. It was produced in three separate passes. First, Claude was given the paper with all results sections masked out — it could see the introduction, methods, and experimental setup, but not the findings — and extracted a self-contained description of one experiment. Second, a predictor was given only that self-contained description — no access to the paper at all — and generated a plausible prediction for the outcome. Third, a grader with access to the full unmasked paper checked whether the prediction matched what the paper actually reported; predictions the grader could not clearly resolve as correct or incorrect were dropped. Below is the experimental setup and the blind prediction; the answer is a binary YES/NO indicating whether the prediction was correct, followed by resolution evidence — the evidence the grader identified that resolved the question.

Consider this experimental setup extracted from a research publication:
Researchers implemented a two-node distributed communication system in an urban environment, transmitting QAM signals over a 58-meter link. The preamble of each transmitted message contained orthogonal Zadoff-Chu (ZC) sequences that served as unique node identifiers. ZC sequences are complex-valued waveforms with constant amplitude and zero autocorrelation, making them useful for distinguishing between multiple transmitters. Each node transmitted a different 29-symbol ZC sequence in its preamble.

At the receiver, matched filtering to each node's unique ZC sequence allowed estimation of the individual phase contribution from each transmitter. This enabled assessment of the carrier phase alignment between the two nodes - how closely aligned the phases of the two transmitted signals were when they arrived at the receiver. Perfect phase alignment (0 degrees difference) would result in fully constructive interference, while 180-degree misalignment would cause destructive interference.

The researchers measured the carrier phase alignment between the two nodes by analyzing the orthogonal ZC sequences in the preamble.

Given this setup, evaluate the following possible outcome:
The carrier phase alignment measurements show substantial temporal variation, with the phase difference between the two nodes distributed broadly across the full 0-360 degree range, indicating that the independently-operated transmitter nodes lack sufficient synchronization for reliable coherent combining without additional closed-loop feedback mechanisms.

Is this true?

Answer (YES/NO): NO